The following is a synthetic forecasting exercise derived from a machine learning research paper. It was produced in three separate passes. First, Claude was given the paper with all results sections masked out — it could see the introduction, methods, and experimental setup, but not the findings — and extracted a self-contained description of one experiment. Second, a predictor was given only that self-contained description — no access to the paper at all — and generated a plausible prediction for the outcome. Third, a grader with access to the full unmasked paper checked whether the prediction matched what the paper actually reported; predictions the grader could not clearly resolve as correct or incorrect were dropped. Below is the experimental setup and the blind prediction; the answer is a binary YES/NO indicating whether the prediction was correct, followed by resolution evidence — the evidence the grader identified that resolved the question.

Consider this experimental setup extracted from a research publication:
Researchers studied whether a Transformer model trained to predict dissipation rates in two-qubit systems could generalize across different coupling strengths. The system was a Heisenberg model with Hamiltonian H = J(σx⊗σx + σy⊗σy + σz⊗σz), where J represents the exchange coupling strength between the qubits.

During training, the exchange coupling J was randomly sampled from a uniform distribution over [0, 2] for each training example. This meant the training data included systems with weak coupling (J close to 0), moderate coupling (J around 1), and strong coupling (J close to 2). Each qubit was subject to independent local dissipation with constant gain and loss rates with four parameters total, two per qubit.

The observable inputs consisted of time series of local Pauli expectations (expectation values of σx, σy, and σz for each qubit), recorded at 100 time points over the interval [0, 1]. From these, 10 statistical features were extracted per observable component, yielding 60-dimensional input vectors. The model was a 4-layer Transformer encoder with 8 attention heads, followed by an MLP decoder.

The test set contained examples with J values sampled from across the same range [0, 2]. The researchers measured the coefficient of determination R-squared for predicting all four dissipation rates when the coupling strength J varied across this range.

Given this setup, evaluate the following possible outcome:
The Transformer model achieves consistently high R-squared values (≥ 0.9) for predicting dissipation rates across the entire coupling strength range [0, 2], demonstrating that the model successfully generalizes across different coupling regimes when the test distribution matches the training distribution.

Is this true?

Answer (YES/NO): YES